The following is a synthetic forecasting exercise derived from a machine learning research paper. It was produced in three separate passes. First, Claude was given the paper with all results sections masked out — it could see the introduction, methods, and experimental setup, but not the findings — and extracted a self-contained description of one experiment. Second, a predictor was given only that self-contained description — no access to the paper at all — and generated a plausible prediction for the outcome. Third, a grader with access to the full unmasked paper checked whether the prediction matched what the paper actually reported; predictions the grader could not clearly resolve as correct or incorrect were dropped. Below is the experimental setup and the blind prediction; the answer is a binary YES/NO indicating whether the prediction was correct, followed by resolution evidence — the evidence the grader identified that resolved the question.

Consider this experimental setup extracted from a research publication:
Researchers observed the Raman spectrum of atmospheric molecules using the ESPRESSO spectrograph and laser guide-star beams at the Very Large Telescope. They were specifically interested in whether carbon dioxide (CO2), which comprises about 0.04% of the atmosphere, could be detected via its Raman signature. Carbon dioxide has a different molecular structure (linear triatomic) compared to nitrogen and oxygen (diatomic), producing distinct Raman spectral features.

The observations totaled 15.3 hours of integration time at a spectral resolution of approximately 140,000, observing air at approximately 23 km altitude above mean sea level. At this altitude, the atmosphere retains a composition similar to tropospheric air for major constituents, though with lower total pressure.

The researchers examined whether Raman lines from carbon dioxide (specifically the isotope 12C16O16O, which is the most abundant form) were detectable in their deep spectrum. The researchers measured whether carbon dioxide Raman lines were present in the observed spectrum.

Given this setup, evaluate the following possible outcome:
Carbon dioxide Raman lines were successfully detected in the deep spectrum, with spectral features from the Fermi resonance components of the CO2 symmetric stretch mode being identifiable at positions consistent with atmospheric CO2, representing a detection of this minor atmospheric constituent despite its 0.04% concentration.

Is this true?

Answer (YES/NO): NO